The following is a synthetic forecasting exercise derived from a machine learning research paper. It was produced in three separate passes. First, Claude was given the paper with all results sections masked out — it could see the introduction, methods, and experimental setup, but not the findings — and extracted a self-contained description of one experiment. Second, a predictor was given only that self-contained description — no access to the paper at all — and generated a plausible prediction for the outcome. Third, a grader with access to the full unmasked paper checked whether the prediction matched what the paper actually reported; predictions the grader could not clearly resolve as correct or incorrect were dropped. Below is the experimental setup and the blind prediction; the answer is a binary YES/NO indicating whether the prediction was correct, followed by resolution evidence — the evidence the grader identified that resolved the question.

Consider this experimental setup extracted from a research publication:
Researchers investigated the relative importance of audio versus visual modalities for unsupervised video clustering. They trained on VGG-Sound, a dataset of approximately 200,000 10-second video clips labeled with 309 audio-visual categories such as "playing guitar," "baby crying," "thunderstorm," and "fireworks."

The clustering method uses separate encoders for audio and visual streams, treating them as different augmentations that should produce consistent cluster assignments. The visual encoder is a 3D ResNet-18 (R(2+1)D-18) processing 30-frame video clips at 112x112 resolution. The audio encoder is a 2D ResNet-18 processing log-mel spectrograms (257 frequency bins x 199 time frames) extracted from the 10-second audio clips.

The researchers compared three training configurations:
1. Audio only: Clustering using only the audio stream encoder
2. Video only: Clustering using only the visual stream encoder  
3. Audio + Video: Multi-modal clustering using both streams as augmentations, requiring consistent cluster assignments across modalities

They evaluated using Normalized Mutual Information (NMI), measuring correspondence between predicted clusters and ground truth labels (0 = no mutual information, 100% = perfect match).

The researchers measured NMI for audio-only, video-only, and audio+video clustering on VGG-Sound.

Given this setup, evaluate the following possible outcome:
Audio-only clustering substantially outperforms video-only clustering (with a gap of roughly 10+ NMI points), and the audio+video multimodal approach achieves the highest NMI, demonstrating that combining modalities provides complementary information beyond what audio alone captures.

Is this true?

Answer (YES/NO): NO